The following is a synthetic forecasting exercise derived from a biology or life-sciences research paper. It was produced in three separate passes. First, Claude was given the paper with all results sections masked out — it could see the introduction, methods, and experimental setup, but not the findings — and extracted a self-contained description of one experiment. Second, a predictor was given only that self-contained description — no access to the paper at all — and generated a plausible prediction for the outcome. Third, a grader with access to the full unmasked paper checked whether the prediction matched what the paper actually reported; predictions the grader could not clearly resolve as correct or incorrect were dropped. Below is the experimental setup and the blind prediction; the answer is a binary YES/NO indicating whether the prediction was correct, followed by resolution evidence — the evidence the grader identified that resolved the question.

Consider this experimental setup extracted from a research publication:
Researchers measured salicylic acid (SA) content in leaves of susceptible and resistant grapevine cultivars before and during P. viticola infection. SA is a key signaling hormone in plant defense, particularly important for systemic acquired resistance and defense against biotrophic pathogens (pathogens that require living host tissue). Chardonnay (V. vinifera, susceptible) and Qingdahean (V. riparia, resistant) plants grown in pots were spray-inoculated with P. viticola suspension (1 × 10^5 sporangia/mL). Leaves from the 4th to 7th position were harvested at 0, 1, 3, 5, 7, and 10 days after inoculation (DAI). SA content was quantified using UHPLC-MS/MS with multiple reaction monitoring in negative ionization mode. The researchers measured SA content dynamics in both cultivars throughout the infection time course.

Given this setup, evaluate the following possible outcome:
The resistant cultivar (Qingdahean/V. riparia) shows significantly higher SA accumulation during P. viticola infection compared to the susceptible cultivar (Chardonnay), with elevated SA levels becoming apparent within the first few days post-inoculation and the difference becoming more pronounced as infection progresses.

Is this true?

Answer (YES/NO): NO